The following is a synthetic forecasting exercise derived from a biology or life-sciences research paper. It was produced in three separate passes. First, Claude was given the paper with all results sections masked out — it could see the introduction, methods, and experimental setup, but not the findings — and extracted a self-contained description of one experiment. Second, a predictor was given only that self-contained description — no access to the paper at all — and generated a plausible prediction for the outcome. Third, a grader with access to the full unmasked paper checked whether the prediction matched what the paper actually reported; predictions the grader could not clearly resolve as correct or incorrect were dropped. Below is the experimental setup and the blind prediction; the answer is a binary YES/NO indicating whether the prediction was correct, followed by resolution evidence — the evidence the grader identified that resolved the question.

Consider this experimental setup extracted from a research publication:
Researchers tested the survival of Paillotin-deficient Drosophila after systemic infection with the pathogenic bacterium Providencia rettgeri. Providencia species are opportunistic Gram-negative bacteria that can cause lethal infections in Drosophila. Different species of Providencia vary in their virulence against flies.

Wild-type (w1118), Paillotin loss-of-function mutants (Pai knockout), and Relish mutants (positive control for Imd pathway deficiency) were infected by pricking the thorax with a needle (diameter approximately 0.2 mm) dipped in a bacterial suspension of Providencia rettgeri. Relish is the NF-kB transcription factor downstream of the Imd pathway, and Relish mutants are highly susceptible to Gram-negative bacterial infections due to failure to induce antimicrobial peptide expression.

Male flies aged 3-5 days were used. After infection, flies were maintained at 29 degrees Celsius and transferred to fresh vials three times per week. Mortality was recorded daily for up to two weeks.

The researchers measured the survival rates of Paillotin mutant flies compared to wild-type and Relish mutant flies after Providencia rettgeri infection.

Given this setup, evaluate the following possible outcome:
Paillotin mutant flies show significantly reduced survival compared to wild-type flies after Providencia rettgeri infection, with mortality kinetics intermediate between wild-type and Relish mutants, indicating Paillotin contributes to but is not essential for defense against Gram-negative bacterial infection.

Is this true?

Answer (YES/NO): NO